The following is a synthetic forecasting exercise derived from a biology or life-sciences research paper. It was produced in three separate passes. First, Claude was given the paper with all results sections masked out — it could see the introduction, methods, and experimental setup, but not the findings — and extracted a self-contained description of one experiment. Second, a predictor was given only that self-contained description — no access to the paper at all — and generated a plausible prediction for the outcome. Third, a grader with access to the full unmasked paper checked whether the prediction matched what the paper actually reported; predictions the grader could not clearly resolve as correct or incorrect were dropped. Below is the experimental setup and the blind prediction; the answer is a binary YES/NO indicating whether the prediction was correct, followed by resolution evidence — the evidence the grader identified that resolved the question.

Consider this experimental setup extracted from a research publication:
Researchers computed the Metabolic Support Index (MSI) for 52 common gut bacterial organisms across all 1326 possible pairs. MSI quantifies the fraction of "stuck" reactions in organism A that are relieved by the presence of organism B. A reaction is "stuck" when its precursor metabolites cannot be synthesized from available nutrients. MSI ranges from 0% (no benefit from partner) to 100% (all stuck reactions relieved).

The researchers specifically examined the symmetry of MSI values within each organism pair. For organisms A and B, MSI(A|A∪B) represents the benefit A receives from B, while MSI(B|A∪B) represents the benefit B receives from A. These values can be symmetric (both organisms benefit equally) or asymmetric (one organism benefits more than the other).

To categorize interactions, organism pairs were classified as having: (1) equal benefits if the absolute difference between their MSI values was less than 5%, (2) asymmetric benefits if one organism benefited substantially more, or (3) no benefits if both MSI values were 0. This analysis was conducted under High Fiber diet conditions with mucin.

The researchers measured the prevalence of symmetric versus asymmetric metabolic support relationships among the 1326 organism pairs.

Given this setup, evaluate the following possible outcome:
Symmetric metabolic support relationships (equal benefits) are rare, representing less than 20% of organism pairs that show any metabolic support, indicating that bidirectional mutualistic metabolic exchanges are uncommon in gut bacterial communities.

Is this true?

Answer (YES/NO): YES